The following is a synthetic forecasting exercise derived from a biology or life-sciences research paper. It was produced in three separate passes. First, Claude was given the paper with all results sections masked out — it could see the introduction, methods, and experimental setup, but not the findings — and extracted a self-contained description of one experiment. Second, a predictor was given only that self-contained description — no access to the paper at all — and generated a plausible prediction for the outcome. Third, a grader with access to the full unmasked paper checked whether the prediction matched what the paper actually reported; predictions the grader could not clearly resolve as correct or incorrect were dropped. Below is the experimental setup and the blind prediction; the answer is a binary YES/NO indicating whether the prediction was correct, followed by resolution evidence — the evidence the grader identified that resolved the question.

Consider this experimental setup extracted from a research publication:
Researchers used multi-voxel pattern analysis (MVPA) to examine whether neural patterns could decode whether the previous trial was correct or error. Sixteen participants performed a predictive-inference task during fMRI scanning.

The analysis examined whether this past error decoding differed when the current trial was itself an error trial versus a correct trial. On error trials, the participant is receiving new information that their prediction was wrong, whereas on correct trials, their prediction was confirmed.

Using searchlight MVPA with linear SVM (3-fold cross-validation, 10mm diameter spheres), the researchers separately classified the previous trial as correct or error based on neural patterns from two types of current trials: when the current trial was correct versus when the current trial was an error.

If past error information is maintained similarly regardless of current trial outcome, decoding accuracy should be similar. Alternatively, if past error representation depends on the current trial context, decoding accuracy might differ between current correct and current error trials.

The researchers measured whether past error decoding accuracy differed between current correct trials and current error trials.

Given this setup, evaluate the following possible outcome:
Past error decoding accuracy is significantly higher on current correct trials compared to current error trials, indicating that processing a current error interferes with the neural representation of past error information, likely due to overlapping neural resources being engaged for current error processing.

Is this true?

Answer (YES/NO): NO